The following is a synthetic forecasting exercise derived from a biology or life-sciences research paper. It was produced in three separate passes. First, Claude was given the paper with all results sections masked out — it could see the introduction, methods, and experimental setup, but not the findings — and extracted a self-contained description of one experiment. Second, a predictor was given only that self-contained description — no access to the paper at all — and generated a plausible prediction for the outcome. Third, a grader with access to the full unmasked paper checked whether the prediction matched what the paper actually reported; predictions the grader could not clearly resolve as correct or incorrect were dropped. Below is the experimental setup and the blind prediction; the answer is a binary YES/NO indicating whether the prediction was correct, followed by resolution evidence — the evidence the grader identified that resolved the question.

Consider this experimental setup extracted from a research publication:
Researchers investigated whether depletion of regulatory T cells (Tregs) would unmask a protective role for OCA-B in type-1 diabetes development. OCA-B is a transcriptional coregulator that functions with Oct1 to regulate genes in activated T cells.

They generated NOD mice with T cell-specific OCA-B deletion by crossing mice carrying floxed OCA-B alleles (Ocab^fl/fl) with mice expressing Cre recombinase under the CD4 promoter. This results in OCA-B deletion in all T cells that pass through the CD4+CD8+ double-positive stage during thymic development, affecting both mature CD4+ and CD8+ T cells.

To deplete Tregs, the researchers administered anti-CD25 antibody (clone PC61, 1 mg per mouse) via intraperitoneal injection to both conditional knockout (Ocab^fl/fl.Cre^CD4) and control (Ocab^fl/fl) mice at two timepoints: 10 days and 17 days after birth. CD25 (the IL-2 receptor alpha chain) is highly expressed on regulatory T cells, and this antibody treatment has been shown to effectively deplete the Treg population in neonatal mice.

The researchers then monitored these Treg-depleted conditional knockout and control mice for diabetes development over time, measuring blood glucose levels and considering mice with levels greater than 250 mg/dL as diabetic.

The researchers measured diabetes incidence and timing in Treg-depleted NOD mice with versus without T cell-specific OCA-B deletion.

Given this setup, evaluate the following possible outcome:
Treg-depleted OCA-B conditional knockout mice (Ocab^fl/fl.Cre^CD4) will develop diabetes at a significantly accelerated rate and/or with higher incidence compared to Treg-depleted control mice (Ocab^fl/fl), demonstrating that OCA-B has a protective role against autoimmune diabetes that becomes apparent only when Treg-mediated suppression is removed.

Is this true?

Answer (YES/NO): NO